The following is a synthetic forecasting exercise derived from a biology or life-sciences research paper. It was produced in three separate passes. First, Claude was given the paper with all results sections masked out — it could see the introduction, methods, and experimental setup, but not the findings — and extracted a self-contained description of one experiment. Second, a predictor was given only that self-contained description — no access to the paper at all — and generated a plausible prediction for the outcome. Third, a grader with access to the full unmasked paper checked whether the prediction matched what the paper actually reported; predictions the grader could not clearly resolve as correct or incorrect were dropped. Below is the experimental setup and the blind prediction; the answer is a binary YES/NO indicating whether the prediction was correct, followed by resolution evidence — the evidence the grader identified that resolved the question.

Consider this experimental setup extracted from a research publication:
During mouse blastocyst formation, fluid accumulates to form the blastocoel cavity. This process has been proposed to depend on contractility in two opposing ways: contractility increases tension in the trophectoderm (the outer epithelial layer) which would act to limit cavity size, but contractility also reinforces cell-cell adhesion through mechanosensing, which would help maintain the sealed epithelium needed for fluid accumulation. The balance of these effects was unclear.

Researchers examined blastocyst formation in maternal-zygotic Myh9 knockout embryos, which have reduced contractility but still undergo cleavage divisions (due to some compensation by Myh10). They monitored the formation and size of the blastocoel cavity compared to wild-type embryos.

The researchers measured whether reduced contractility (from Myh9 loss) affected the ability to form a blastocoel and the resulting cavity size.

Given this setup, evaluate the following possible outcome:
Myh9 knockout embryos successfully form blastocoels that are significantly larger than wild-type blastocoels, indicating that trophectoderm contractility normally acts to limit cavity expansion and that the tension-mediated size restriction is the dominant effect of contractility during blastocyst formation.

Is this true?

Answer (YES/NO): NO